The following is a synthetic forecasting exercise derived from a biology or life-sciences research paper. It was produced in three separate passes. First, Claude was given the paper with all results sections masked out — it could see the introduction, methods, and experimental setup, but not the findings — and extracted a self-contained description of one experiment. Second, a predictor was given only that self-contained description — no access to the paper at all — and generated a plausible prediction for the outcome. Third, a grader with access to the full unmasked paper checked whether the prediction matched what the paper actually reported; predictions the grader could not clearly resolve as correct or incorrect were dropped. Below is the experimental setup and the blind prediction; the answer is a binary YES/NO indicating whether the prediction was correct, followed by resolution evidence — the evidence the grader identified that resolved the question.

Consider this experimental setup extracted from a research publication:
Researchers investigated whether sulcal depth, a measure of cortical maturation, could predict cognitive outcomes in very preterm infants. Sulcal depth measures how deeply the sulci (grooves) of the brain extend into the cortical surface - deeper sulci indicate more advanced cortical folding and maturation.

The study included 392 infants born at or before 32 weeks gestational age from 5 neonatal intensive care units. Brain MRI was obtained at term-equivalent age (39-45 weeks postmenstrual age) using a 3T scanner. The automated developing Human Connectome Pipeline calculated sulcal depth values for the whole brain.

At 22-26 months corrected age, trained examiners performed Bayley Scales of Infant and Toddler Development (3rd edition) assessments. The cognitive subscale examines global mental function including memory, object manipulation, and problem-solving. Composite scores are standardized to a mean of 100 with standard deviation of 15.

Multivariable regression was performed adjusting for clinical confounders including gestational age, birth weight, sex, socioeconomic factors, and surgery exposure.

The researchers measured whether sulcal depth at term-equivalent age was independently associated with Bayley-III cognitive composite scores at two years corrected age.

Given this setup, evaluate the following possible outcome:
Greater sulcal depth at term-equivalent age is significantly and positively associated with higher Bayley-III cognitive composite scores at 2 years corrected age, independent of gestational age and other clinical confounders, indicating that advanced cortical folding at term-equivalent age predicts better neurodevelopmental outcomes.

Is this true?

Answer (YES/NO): NO